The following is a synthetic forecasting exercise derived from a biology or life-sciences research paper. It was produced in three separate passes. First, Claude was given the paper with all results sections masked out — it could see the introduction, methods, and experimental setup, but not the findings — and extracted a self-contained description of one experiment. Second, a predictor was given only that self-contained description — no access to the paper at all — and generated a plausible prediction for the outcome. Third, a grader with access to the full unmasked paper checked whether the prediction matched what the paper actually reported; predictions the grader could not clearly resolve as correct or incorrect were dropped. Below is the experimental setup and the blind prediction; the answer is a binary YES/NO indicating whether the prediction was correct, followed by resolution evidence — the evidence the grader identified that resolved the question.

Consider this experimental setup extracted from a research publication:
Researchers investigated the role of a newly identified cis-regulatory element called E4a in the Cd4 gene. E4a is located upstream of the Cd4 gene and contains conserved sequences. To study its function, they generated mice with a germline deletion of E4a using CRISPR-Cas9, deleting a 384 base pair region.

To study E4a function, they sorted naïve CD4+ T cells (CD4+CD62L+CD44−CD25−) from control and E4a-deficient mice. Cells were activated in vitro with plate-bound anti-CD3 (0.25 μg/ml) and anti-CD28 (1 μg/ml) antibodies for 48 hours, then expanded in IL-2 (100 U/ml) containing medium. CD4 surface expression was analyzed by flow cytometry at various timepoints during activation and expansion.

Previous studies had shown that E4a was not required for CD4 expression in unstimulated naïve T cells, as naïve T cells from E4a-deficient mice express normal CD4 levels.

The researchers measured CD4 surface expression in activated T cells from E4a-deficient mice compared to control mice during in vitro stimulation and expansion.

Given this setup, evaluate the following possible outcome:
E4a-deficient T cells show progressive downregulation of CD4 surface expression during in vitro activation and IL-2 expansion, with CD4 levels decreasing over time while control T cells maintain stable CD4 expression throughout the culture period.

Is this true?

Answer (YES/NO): NO